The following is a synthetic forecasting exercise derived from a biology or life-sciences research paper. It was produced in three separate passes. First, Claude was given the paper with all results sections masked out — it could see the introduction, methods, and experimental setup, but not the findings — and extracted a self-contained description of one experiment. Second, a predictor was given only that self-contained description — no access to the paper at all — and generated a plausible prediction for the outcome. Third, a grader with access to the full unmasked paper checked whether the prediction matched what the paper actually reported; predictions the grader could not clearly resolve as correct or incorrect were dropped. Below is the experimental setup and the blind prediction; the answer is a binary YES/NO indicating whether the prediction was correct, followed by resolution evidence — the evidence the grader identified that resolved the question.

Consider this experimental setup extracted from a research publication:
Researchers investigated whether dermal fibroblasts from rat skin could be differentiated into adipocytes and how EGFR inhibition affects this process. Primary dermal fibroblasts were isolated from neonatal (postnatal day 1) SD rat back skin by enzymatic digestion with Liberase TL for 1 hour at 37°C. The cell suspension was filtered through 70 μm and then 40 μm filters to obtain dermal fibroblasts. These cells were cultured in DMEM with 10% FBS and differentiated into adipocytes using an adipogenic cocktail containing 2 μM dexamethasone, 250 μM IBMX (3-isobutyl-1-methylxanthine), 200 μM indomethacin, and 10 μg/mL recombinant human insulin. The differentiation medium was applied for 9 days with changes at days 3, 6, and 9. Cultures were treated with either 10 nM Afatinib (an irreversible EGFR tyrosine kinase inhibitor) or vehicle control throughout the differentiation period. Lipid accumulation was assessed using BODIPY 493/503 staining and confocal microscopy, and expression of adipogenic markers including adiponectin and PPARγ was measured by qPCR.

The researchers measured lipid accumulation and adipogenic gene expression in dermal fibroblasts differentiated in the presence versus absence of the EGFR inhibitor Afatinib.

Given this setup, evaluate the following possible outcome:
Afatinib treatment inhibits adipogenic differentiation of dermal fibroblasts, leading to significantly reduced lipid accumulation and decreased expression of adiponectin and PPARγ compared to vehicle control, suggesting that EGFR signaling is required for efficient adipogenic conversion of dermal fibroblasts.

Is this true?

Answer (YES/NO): YES